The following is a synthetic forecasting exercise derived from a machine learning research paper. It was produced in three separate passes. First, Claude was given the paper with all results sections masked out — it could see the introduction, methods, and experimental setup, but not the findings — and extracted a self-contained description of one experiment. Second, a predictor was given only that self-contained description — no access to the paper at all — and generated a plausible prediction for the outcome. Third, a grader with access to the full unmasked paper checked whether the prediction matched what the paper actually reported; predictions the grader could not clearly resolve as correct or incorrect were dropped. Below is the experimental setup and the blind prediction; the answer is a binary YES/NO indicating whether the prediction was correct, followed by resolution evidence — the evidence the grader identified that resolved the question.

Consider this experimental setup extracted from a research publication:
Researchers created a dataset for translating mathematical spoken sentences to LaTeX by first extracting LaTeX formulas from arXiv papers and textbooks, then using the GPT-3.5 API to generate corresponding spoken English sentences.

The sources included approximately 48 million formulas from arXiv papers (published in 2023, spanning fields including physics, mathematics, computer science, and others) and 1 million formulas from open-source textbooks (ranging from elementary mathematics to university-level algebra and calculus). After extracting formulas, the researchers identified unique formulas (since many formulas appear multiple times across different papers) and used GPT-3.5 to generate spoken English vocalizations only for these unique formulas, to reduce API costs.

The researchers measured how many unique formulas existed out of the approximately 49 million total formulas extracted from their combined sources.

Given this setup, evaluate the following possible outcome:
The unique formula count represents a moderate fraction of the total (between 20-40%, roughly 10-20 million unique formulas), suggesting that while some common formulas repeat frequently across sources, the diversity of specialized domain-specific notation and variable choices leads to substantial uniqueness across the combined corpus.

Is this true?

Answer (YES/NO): YES